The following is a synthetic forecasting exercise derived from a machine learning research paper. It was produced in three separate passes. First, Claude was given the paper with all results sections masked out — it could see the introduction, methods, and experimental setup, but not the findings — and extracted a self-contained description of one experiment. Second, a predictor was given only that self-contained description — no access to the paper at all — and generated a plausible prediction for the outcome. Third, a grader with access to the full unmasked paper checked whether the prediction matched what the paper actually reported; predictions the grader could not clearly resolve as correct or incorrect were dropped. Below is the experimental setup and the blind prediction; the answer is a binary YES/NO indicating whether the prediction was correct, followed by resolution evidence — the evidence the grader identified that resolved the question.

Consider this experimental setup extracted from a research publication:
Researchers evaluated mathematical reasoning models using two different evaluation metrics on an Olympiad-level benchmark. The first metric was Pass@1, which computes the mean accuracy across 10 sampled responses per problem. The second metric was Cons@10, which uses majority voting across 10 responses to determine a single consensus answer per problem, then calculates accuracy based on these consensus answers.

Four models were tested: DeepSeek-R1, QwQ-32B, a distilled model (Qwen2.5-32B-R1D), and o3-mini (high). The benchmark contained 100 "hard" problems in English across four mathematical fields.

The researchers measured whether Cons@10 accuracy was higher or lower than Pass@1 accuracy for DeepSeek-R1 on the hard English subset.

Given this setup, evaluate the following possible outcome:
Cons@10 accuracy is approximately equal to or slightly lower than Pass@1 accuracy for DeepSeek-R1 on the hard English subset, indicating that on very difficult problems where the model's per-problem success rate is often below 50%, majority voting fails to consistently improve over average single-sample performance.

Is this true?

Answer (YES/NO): NO